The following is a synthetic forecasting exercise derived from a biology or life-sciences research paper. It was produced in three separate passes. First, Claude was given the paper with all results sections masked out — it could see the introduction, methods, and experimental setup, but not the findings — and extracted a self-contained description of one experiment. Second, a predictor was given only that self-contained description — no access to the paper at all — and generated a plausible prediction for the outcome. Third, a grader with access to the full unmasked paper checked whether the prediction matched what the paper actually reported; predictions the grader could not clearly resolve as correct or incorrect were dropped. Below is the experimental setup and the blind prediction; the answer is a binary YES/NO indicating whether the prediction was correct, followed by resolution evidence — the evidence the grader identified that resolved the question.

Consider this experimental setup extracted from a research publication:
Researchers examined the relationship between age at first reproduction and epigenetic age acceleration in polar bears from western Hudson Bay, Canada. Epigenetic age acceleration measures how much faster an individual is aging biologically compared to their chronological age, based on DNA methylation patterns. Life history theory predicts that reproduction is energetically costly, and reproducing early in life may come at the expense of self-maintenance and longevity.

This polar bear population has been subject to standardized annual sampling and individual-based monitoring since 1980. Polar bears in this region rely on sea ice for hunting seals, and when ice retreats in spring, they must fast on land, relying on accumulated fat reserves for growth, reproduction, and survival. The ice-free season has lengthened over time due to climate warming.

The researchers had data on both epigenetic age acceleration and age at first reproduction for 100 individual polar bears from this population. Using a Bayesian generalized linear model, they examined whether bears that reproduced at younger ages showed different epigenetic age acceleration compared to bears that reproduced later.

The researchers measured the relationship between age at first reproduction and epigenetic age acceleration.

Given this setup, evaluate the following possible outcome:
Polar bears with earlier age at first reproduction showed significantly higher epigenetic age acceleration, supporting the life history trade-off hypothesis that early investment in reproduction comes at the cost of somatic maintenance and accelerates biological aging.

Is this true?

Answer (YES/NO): NO